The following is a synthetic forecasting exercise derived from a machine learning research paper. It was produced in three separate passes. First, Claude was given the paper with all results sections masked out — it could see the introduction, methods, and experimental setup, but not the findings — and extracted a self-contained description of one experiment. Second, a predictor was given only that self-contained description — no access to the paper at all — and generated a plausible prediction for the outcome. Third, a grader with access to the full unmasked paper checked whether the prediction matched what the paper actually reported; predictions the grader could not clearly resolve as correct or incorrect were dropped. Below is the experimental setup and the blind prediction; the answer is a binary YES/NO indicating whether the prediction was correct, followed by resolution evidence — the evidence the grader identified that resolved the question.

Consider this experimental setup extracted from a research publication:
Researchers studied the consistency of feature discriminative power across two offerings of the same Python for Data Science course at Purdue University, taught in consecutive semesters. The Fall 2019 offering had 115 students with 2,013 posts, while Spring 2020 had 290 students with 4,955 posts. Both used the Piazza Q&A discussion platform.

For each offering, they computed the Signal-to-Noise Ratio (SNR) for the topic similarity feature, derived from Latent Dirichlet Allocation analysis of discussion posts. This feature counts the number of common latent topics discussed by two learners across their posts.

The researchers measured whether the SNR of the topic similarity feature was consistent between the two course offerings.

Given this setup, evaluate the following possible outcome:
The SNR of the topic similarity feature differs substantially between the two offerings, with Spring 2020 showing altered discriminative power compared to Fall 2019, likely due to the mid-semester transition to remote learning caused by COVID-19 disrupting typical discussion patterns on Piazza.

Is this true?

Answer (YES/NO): NO